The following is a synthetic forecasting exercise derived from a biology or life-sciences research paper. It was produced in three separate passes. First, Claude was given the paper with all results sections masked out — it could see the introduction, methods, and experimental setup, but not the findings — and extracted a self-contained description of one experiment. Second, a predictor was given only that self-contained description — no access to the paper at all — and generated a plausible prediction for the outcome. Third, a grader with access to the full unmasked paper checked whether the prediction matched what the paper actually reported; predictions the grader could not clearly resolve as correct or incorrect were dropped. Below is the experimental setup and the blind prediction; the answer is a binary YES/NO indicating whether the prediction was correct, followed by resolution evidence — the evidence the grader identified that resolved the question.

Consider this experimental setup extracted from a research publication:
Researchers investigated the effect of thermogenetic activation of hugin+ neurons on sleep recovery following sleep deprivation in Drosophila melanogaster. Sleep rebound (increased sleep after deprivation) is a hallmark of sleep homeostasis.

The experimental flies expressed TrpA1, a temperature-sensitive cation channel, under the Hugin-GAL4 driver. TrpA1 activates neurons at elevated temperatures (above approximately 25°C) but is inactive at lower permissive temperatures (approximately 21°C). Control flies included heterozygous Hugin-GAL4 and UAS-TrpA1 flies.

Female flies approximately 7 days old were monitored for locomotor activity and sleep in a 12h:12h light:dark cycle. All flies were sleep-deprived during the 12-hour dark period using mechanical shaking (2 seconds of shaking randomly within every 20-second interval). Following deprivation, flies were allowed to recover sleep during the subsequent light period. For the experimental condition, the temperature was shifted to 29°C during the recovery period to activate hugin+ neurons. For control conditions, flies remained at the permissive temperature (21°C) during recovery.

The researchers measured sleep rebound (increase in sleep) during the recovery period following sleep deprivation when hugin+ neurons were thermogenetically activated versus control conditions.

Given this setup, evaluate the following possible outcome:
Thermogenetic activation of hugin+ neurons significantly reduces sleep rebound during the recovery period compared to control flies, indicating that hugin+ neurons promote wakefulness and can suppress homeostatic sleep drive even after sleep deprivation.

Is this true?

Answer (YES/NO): NO